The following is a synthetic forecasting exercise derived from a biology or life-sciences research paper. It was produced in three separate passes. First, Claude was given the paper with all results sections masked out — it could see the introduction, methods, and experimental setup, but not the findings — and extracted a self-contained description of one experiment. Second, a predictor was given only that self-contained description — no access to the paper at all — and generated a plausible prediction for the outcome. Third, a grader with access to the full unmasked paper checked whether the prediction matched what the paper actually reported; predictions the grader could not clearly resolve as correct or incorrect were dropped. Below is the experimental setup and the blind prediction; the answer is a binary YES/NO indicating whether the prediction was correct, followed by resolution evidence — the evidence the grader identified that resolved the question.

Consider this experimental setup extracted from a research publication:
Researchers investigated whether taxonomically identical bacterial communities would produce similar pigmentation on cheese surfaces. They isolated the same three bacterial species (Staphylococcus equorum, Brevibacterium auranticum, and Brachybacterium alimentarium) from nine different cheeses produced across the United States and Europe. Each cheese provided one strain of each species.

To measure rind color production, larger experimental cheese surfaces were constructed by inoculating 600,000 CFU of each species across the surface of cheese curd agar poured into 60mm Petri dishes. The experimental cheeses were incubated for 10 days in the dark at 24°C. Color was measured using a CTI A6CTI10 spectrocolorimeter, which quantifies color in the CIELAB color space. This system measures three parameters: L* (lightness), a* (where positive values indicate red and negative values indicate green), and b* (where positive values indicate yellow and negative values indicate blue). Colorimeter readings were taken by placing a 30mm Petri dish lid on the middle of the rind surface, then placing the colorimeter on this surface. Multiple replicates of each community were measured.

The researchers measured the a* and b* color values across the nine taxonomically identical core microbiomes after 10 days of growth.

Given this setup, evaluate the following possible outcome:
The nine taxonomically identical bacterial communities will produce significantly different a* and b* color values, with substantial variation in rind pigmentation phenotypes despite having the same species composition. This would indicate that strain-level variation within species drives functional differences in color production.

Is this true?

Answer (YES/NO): YES